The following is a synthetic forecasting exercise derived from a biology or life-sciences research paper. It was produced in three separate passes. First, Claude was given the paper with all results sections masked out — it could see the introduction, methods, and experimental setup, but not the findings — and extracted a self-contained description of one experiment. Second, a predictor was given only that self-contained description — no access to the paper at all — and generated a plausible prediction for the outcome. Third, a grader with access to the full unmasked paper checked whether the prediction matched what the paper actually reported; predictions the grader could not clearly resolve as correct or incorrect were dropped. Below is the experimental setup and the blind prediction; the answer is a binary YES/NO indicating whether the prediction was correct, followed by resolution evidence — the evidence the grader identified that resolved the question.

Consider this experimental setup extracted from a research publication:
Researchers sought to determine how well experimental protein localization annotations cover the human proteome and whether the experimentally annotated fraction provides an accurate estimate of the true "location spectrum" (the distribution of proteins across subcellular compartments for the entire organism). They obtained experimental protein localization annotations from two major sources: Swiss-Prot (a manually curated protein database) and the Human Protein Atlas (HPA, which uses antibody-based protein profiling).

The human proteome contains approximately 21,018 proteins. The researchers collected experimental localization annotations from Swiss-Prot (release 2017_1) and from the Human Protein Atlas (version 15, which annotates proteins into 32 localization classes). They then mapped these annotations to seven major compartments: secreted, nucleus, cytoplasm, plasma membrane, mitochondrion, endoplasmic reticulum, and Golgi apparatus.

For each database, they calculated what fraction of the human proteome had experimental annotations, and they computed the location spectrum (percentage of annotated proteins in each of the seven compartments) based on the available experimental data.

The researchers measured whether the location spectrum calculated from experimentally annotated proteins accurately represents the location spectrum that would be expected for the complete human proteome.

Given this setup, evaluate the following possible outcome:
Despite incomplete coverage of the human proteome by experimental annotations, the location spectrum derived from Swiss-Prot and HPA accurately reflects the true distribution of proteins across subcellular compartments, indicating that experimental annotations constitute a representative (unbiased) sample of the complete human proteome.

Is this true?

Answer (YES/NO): NO